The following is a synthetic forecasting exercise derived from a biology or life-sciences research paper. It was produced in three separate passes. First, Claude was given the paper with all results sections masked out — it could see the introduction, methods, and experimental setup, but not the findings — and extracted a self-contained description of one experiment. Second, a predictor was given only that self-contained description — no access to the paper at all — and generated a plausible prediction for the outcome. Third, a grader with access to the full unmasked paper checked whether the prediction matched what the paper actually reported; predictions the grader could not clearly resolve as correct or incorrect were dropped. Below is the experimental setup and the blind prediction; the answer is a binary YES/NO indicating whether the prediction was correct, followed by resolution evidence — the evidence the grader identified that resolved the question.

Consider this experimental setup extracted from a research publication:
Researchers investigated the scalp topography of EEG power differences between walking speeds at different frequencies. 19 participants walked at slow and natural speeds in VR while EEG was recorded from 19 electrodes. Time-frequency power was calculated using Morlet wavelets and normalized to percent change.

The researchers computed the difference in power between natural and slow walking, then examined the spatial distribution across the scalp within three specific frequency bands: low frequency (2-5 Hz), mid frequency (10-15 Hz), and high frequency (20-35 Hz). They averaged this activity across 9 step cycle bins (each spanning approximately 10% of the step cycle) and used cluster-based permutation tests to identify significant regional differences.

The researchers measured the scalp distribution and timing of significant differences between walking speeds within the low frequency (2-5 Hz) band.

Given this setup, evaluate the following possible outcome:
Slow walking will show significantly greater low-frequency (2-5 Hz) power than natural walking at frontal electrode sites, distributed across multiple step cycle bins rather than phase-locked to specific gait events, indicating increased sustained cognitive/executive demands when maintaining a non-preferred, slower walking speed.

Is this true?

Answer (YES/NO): NO